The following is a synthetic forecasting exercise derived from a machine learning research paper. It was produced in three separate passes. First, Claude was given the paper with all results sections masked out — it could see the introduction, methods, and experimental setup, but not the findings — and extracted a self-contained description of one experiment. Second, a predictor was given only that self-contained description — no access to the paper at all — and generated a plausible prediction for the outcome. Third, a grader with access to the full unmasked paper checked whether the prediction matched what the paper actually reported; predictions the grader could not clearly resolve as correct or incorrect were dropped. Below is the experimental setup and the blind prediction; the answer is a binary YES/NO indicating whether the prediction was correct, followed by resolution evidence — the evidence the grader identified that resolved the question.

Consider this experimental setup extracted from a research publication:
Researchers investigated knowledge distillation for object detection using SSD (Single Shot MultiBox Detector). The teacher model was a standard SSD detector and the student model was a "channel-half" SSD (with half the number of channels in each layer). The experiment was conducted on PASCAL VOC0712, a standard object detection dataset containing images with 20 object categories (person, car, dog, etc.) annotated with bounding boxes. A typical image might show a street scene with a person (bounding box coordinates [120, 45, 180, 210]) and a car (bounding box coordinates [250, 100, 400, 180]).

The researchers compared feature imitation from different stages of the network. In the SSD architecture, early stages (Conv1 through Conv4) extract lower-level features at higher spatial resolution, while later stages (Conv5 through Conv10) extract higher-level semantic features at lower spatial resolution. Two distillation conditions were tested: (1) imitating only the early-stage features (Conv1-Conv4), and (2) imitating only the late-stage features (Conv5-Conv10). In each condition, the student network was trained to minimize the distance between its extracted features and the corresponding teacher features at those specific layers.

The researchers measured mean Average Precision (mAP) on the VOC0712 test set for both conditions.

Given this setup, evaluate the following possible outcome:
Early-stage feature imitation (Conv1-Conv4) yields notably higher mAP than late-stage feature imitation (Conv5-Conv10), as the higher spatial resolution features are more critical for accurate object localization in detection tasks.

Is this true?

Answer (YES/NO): NO